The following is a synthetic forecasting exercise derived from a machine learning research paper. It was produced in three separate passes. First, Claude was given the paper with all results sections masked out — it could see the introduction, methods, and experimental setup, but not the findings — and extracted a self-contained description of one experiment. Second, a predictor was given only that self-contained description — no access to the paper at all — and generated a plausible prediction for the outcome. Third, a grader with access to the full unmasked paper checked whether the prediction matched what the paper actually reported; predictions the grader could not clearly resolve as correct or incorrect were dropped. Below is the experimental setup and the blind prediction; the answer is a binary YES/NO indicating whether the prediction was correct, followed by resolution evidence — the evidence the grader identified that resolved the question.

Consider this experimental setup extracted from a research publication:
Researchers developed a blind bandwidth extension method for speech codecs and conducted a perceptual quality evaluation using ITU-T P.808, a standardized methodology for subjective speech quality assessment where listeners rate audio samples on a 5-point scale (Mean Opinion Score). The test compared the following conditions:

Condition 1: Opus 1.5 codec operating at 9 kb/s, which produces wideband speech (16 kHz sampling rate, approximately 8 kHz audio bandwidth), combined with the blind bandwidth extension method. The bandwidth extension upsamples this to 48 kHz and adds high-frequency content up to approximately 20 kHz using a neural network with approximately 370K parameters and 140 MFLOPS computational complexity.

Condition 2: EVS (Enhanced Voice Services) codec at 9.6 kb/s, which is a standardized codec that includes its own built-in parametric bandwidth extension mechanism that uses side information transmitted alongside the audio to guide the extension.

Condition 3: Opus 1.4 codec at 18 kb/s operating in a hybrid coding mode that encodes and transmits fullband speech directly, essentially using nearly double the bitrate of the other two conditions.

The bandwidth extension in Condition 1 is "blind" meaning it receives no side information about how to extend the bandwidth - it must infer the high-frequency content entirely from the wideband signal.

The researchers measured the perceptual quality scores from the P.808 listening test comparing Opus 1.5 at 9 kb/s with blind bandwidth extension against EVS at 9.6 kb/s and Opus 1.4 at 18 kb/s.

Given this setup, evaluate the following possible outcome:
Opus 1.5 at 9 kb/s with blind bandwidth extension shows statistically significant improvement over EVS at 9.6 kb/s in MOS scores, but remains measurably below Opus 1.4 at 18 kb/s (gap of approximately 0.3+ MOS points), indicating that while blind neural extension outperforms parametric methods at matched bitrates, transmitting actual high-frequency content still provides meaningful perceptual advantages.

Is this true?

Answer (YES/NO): NO